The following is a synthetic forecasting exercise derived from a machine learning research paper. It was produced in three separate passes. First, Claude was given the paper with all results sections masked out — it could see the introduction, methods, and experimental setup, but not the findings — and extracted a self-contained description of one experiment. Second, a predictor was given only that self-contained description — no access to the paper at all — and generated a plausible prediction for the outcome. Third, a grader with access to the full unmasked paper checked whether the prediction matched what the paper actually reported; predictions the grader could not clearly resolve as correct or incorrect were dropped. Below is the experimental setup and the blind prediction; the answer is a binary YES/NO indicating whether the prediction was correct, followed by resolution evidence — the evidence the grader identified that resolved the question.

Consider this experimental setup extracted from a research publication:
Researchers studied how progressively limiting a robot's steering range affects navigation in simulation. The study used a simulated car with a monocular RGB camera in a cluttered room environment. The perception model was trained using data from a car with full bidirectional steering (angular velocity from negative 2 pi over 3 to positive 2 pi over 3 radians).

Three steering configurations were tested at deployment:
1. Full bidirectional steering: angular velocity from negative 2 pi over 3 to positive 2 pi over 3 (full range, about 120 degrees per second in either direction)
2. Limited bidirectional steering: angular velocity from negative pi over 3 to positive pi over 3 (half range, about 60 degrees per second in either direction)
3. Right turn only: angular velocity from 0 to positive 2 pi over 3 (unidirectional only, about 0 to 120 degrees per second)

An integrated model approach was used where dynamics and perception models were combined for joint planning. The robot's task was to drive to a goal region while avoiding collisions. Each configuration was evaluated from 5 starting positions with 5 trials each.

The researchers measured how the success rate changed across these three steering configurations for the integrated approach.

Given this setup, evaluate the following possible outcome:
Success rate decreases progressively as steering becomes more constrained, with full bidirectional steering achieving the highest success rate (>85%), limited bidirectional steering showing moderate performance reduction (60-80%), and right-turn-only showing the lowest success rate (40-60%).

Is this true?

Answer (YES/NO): NO